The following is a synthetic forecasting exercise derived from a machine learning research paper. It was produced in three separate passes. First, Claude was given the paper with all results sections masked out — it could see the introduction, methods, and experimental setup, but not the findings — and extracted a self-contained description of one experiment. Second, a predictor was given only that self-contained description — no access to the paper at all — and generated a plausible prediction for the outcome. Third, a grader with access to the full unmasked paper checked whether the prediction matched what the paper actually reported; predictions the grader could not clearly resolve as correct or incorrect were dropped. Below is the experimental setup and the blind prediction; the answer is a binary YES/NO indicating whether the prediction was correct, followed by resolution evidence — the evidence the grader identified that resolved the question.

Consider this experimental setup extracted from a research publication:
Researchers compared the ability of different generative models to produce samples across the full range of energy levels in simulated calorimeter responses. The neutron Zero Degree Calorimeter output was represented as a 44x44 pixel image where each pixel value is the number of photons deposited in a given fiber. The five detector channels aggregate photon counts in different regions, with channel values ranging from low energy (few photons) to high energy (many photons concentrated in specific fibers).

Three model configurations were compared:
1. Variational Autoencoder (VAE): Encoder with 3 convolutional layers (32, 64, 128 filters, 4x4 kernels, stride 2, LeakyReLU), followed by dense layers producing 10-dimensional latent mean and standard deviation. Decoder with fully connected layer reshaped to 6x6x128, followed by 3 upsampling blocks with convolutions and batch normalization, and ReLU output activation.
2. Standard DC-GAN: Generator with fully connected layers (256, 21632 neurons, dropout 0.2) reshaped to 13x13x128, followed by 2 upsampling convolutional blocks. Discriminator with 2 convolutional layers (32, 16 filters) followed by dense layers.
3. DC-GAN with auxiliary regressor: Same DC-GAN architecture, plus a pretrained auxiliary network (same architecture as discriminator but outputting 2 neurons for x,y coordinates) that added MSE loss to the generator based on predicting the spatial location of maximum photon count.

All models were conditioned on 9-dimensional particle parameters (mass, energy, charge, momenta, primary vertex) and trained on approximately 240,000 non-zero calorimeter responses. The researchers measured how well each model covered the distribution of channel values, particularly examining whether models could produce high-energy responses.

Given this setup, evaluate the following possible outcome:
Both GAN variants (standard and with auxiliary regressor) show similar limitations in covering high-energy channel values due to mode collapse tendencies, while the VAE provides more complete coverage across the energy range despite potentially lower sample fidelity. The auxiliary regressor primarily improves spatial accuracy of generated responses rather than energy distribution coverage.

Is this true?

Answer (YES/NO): YES